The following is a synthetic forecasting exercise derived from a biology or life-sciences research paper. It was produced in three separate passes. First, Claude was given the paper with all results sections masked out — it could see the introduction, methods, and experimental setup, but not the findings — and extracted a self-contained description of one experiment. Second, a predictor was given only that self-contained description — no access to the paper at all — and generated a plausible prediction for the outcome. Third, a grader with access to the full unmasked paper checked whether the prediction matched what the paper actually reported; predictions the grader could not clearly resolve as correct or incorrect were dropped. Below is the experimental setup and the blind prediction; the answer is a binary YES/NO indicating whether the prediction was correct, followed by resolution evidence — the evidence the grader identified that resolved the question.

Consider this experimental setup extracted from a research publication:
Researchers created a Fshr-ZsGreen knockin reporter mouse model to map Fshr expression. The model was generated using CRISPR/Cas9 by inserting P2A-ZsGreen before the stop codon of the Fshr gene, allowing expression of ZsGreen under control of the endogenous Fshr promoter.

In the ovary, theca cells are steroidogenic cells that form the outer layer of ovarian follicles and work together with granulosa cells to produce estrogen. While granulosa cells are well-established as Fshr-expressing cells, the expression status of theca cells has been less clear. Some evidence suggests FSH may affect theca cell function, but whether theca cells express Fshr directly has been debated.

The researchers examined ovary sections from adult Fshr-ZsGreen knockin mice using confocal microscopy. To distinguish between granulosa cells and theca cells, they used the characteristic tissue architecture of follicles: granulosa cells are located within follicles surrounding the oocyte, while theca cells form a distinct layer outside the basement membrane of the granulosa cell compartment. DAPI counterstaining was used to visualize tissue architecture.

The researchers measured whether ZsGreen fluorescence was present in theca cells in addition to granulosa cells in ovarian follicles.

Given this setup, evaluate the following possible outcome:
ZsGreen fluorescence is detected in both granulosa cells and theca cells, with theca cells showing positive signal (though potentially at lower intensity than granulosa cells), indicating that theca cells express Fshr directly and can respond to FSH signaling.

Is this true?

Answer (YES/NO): YES